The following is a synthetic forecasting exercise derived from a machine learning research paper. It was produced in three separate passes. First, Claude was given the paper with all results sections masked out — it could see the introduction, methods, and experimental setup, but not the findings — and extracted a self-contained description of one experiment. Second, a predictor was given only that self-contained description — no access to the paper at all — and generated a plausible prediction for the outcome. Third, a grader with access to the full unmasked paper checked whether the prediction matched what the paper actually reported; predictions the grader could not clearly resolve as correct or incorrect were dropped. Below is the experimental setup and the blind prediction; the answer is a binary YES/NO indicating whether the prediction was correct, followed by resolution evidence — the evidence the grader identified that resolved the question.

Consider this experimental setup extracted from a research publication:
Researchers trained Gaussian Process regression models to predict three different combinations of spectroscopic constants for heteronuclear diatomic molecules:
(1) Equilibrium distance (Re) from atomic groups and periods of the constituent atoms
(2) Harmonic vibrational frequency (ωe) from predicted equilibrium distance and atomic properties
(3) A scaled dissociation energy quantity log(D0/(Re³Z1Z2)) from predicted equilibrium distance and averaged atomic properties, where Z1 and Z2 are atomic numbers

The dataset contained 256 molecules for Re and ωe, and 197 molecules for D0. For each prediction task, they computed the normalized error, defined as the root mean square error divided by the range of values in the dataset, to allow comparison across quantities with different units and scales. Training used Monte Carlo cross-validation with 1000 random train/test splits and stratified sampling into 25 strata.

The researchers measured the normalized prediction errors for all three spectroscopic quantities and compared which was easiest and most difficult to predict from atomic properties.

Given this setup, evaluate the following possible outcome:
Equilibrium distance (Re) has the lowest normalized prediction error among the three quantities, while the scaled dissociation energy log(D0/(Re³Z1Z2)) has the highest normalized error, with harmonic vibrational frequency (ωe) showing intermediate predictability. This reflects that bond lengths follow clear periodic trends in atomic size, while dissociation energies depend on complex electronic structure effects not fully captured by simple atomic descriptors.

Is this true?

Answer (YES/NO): NO